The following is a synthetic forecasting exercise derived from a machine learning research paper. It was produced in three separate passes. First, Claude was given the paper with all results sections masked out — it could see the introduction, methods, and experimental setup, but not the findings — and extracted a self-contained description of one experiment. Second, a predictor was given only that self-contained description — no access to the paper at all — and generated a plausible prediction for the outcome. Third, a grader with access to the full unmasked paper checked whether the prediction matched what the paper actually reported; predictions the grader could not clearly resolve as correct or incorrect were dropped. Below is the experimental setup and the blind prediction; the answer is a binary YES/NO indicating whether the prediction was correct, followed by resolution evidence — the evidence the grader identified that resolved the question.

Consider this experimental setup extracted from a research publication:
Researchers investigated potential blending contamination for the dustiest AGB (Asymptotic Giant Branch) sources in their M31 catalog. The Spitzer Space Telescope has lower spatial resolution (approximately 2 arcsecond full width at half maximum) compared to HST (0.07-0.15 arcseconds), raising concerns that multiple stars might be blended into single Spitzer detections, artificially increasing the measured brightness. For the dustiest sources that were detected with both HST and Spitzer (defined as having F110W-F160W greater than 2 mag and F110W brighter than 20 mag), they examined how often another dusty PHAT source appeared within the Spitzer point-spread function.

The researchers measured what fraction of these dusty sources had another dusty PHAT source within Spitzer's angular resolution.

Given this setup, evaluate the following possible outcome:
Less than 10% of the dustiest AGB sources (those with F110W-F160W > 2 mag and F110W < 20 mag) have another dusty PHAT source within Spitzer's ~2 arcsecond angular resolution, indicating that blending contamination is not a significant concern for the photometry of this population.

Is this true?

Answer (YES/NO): YES